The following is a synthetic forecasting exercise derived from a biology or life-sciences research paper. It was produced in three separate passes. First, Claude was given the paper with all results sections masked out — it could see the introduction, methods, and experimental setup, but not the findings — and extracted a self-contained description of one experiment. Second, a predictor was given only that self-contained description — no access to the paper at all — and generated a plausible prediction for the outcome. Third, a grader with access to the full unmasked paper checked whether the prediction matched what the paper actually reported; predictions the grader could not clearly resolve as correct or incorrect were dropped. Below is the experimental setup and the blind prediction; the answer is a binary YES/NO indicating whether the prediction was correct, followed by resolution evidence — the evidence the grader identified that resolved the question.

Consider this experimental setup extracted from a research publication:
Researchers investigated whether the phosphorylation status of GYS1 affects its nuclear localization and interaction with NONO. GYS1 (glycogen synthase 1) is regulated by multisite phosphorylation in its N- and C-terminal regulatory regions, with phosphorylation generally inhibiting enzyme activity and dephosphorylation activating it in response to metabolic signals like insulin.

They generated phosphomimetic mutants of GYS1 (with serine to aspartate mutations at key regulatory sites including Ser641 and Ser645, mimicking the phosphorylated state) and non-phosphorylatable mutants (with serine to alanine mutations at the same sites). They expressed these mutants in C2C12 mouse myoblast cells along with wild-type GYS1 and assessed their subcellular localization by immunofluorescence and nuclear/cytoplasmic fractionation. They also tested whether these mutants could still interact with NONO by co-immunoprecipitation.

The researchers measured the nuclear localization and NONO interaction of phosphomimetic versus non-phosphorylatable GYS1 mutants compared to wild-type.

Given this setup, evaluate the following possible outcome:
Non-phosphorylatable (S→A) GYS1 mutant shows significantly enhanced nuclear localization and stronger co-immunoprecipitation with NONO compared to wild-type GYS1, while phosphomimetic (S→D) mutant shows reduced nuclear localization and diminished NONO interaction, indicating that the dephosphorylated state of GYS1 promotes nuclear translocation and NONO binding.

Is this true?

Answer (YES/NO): NO